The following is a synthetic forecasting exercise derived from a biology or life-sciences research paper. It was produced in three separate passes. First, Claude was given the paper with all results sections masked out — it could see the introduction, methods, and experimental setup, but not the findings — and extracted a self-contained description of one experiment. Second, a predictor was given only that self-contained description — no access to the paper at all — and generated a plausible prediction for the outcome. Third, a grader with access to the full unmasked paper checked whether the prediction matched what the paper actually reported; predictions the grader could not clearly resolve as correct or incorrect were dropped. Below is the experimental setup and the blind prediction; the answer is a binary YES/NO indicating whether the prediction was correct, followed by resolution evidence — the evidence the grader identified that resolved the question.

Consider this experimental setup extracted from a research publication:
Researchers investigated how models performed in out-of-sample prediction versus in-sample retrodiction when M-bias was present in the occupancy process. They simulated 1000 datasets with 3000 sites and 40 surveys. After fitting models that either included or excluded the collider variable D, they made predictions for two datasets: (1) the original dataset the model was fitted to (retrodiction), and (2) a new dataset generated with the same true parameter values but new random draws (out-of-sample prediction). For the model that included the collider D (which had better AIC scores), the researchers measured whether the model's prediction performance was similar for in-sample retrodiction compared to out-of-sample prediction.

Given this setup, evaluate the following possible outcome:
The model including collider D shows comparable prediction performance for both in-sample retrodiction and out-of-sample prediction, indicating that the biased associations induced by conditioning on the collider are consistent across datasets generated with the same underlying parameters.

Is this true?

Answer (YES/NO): YES